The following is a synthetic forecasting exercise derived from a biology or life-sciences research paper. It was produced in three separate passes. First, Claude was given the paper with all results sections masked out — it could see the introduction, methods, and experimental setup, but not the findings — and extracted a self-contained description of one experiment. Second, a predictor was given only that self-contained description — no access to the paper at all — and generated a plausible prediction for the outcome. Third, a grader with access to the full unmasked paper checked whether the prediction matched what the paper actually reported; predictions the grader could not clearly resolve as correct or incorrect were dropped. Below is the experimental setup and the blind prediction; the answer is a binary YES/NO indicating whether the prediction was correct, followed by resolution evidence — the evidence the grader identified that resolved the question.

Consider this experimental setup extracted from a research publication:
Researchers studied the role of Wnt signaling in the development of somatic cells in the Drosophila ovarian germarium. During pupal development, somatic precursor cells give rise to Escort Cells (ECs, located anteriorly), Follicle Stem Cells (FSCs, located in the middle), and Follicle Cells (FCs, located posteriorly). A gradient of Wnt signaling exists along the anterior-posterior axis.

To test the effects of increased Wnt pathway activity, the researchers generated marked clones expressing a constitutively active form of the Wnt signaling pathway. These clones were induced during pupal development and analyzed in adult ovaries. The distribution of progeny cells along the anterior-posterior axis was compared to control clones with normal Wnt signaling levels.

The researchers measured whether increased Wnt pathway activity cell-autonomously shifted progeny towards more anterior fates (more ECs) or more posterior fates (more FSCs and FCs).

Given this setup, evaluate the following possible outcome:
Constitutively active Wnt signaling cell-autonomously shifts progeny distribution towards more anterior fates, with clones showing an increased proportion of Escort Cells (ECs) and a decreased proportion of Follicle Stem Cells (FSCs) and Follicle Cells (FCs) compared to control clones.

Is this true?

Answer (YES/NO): YES